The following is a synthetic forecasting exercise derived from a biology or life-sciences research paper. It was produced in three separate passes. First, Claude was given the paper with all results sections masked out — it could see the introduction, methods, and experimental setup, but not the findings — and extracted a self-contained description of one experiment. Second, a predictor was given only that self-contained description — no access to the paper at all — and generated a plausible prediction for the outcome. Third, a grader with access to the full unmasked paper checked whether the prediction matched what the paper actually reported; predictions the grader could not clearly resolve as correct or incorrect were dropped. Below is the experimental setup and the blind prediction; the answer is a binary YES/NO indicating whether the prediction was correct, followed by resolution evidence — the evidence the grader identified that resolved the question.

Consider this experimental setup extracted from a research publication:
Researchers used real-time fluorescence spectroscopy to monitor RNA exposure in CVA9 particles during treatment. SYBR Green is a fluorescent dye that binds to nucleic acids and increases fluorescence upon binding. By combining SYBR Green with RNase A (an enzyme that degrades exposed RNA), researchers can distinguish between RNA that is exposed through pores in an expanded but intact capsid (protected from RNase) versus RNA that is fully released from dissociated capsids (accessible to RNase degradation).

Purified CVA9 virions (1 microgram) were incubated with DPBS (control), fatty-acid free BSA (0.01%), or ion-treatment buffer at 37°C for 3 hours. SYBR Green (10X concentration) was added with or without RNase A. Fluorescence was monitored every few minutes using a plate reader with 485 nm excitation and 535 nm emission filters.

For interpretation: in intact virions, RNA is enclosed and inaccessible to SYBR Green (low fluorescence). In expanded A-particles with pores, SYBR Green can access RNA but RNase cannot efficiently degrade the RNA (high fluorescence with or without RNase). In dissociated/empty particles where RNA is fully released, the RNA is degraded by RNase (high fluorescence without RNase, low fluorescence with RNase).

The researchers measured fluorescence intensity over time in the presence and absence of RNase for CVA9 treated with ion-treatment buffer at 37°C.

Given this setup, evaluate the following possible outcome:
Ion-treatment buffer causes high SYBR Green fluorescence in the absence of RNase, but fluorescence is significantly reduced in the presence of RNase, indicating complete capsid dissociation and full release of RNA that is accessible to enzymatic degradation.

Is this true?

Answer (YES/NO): NO